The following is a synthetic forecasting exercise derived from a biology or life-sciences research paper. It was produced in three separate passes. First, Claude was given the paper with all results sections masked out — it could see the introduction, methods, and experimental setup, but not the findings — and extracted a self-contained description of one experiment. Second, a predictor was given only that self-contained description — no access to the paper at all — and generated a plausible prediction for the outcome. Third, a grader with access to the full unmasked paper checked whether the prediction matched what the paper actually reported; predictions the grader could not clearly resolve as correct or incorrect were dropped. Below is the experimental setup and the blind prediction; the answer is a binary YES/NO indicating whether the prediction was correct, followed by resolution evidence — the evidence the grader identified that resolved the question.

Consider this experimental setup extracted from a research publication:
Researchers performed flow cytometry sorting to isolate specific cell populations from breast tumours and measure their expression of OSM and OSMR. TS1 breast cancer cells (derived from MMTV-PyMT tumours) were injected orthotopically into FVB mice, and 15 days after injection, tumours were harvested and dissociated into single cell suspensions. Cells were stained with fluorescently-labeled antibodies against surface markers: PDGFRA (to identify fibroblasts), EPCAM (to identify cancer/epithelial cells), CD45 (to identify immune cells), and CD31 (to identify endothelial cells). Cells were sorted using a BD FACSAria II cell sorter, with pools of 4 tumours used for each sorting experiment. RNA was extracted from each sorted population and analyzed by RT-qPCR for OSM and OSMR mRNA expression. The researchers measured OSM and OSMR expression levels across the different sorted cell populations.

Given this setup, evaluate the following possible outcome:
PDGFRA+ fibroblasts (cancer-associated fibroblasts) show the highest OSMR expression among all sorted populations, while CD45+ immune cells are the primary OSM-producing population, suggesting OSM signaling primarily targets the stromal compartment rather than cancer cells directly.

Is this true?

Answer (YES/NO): NO